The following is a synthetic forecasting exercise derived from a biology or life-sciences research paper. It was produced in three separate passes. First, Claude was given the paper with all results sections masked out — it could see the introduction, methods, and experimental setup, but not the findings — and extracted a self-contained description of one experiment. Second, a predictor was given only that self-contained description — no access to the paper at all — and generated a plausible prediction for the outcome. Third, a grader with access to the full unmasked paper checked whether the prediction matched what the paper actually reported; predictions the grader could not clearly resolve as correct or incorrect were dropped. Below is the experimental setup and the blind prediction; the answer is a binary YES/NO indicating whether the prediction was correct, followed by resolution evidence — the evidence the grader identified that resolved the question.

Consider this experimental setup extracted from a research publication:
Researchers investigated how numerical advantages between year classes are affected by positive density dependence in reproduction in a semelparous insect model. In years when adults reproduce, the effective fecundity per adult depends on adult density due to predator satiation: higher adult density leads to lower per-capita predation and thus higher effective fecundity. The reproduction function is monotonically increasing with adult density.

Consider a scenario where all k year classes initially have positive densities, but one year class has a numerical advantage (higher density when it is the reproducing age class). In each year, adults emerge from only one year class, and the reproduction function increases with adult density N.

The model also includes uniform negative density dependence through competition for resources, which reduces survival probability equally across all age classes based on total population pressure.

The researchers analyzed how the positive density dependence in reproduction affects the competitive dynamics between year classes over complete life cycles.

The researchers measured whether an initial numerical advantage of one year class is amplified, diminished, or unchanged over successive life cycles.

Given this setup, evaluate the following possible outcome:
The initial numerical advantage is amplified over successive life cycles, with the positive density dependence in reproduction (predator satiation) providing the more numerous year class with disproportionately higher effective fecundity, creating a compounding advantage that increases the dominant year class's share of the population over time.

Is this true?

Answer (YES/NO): YES